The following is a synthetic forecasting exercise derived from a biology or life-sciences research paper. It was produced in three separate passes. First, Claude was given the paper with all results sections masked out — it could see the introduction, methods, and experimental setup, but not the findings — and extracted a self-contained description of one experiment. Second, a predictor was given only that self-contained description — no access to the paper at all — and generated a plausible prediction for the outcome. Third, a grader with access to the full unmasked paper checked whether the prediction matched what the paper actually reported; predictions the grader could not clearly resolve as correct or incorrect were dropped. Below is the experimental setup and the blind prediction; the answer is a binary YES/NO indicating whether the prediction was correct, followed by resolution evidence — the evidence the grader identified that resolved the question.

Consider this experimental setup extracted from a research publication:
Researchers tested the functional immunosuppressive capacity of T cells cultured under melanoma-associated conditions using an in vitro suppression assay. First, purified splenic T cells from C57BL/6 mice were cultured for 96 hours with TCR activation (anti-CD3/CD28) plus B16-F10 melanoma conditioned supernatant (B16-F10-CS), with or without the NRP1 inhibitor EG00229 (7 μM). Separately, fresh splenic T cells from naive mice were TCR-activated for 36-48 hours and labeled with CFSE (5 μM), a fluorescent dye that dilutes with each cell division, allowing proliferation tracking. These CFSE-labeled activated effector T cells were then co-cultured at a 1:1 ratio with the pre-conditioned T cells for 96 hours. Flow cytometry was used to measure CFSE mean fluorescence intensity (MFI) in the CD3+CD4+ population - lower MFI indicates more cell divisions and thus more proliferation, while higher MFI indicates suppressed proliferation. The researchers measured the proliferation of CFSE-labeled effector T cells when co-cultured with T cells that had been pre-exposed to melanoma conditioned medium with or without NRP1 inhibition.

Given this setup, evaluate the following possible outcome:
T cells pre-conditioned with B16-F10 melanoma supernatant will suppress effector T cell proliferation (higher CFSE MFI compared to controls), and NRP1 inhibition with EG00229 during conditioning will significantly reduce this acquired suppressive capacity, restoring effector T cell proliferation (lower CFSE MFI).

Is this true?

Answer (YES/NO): YES